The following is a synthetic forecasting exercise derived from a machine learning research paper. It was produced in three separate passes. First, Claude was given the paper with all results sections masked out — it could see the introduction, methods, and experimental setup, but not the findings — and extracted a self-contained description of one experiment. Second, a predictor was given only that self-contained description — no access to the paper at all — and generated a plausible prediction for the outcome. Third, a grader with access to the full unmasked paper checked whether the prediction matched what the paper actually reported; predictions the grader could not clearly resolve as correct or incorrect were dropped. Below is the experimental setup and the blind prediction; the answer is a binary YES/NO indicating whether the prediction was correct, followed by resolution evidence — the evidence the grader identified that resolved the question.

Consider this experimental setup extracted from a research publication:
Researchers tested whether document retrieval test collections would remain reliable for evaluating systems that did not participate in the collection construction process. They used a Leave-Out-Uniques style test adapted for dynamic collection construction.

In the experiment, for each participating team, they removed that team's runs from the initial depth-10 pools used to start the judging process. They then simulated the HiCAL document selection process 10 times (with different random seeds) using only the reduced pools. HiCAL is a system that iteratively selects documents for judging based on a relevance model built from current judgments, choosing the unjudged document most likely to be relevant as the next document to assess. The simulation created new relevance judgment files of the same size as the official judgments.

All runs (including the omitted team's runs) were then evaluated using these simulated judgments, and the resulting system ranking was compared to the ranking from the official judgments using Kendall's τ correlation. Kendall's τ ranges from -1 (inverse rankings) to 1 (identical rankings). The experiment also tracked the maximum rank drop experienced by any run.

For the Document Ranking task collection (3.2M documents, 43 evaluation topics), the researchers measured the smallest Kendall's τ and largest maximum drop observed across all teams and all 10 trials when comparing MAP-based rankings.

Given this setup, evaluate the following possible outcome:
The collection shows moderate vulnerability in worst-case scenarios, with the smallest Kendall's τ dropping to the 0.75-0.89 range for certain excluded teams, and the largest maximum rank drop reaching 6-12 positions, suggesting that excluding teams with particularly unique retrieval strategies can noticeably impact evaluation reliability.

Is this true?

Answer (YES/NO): NO